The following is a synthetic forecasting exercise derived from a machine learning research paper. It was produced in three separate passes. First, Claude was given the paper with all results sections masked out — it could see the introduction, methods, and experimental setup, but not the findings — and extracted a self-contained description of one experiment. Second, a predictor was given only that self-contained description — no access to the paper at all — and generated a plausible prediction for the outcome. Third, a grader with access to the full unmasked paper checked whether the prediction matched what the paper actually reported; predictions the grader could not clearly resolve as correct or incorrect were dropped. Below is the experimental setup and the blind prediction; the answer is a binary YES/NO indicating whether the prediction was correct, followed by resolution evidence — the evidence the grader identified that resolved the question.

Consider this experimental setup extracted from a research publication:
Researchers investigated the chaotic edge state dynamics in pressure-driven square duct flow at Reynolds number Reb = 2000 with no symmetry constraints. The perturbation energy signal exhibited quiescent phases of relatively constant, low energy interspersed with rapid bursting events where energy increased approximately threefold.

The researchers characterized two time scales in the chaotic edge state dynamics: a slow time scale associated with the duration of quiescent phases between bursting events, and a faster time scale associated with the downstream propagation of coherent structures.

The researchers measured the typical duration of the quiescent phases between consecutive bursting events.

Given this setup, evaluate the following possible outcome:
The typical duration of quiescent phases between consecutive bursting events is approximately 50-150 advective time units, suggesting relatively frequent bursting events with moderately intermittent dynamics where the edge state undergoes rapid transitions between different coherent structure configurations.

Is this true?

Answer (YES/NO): NO